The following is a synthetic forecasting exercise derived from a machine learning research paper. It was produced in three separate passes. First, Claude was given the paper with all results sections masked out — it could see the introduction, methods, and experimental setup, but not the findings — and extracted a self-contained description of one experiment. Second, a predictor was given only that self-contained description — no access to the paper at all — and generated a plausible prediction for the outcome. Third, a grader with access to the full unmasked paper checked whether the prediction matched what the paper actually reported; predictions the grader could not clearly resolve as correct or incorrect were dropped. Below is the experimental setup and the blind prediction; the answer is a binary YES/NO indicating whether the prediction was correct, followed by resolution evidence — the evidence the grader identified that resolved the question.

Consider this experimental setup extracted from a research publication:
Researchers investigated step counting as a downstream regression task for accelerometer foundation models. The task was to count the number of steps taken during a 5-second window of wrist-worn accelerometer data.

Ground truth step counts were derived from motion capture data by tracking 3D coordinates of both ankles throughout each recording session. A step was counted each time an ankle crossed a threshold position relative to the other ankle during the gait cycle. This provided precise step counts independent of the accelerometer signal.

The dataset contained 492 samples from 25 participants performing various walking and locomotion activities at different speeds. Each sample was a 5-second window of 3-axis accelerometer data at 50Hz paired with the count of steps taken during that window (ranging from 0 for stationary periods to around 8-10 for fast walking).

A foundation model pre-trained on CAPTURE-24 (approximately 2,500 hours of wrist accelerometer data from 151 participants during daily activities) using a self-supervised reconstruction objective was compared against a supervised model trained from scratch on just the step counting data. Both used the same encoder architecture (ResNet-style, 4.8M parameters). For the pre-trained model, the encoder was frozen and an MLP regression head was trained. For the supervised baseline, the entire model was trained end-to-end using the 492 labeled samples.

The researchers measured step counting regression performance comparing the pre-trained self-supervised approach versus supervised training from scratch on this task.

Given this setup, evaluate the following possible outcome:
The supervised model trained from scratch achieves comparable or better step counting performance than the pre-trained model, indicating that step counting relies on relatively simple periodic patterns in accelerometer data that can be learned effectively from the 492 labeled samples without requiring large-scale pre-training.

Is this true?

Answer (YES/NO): NO